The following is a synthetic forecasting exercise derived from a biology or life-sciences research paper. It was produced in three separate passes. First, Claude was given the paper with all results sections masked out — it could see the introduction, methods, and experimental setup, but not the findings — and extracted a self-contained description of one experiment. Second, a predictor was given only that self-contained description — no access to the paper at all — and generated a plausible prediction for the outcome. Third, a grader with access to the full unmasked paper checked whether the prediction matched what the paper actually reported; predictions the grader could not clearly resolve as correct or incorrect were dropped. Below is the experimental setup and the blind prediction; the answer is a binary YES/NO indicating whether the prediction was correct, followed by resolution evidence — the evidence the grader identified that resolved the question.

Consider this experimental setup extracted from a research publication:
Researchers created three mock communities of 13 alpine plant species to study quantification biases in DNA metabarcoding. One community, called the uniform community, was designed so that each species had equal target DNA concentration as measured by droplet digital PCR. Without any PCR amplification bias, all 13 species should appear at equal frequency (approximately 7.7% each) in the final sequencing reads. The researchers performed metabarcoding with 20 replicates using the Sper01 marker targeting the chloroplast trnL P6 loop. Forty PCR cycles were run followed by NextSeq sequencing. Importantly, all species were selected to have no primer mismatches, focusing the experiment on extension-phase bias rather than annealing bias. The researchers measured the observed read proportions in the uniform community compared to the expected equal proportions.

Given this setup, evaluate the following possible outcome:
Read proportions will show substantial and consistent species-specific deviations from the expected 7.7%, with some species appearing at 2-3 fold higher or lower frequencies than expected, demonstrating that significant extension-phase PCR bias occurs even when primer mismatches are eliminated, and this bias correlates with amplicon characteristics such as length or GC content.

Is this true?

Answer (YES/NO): YES